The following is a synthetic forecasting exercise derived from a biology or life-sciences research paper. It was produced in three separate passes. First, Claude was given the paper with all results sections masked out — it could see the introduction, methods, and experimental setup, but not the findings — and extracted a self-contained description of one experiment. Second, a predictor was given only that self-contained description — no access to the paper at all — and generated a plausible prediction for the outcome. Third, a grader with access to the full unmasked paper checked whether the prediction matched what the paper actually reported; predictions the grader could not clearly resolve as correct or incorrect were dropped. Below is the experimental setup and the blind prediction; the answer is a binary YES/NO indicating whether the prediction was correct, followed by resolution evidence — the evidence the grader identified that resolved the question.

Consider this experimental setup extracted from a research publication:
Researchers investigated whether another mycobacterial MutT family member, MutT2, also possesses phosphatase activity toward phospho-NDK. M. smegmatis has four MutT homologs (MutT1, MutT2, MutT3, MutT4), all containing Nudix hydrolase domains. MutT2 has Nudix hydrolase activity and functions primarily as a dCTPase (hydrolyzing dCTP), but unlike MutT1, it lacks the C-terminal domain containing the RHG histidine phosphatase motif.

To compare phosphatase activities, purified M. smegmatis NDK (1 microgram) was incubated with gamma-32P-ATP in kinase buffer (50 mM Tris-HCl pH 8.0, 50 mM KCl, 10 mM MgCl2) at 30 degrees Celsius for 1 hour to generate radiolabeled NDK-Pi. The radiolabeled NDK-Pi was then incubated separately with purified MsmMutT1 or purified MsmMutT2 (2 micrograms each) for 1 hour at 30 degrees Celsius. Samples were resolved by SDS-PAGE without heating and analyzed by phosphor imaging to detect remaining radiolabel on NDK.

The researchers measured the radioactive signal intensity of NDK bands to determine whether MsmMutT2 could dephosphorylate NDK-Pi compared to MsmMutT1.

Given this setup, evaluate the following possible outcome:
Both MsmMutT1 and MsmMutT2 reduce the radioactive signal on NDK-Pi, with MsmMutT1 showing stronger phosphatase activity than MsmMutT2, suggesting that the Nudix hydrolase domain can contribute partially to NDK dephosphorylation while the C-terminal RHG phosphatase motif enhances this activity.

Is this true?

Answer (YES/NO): NO